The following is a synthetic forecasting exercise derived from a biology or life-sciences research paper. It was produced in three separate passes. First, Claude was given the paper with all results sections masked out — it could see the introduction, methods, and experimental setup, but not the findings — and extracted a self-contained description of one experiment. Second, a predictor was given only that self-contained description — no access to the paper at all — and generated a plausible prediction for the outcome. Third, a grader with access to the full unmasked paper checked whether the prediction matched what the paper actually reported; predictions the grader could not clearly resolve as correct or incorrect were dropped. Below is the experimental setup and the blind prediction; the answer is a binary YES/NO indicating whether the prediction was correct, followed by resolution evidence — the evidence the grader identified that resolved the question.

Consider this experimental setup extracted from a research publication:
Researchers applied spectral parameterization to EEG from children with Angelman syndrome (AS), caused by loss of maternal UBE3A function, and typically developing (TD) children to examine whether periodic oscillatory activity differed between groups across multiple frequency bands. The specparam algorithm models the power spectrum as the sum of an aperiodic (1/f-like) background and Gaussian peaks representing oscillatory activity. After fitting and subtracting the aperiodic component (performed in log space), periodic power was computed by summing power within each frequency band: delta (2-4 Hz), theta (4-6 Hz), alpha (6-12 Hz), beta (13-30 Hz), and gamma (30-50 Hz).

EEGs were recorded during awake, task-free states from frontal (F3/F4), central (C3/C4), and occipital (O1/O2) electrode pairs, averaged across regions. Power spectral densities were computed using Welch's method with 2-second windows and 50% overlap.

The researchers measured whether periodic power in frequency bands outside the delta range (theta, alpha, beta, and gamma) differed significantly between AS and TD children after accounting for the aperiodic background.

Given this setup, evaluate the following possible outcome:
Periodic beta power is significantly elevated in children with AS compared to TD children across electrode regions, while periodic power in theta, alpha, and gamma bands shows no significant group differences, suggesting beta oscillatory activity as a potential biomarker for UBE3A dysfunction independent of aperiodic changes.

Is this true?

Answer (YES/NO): NO